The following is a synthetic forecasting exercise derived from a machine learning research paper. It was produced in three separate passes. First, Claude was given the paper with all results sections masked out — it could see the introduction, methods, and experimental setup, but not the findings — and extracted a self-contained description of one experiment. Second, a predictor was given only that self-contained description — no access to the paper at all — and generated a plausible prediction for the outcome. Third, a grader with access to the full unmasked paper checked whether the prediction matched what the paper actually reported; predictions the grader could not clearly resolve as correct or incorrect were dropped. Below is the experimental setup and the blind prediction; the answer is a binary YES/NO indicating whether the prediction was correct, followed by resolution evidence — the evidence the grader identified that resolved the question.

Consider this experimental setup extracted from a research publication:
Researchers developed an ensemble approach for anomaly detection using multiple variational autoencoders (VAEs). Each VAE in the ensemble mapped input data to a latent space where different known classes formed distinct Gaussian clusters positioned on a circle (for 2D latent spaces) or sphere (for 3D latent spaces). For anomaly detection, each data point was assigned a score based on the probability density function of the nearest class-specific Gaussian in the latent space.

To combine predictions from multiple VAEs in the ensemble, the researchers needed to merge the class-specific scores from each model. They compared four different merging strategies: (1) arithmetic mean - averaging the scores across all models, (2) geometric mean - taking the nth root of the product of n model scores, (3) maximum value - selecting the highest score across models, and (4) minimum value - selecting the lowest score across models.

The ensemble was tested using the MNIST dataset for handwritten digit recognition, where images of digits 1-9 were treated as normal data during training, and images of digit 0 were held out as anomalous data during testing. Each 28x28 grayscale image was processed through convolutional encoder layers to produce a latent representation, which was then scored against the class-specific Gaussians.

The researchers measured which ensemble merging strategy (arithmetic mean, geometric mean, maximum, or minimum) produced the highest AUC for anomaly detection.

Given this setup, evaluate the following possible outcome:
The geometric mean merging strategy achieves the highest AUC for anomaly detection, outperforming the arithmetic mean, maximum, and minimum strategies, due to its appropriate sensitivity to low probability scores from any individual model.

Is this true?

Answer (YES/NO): NO